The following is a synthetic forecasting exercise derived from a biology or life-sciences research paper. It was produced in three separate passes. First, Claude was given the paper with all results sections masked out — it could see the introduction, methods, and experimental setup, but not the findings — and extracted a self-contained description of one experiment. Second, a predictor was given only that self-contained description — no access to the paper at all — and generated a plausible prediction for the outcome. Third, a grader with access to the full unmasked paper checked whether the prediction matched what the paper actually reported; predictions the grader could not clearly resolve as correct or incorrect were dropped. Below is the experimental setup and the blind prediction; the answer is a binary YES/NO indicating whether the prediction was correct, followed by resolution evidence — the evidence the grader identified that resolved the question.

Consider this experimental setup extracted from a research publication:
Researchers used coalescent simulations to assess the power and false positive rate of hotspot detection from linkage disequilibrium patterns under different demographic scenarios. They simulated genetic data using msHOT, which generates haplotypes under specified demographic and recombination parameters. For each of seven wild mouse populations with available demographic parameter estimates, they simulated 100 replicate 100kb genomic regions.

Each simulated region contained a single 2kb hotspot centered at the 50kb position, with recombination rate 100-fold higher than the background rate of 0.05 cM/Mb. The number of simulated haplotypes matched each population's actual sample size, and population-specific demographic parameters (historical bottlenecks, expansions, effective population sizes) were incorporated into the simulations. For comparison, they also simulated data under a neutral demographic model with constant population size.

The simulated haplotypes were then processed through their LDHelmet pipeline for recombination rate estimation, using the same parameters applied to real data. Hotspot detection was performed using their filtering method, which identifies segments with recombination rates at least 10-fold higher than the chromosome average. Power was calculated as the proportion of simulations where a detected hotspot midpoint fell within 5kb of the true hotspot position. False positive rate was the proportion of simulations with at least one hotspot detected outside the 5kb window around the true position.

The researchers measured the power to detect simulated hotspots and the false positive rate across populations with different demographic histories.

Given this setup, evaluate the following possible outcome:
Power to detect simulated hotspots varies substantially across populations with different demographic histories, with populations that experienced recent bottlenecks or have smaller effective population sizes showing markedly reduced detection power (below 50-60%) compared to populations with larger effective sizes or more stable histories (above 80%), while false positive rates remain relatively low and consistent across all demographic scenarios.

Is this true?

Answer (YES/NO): NO